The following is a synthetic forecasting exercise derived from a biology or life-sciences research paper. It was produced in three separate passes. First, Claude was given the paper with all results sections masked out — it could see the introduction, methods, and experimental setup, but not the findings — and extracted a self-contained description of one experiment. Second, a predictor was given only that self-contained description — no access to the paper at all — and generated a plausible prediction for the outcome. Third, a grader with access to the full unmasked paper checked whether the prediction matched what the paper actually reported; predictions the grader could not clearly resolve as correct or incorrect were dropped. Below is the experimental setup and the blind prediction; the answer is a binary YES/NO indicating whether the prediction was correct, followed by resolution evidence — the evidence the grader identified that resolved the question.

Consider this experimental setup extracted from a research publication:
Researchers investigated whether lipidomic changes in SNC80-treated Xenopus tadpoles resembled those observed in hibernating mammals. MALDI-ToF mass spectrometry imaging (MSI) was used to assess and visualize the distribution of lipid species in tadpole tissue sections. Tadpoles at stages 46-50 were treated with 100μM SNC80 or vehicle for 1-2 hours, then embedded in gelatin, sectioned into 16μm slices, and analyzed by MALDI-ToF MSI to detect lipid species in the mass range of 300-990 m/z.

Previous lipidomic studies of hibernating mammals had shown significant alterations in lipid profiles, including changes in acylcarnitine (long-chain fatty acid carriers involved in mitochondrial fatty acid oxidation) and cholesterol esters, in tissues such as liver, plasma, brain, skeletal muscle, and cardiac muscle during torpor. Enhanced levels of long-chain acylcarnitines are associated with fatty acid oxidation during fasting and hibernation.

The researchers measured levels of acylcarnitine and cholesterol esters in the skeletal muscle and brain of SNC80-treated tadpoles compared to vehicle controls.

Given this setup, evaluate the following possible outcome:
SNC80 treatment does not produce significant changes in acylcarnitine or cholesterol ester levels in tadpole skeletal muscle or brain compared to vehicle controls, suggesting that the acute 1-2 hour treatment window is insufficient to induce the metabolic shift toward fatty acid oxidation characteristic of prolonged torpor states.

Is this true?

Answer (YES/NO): NO